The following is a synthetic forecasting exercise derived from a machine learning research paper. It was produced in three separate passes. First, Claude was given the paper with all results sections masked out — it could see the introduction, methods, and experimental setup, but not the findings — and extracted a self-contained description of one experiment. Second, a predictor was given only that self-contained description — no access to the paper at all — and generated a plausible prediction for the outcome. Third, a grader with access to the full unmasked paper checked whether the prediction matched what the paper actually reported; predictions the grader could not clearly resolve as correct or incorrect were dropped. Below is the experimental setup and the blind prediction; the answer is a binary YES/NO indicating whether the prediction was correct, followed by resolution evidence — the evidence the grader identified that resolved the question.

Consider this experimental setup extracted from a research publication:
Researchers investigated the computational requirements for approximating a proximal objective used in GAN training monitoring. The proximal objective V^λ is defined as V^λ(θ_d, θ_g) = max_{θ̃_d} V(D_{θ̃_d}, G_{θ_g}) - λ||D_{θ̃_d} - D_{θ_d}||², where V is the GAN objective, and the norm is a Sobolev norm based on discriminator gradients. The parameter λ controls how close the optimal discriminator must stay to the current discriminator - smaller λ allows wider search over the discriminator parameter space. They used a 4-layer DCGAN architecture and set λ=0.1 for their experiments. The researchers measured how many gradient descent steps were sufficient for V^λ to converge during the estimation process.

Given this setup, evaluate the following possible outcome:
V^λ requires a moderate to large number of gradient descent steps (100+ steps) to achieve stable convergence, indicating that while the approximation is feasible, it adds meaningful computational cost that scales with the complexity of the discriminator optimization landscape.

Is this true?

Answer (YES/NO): NO